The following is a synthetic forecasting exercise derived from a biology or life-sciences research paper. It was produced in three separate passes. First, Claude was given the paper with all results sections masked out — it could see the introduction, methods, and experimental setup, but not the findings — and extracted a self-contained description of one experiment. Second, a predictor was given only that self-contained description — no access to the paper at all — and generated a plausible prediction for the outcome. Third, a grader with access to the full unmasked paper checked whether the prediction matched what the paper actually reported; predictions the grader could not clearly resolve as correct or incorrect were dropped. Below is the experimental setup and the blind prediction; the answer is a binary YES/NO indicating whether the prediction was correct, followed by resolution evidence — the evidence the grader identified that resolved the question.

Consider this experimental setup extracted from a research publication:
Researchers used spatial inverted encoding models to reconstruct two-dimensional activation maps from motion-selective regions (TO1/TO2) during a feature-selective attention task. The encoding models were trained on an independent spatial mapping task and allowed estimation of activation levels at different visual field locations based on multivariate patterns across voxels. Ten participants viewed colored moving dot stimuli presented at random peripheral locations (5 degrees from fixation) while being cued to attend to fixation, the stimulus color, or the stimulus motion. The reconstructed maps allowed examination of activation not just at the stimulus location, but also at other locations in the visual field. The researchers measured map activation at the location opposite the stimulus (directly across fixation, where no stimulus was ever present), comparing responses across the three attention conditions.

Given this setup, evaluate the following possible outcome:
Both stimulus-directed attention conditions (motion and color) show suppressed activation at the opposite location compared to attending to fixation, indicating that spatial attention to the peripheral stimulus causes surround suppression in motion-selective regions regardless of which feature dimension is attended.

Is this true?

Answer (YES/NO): YES